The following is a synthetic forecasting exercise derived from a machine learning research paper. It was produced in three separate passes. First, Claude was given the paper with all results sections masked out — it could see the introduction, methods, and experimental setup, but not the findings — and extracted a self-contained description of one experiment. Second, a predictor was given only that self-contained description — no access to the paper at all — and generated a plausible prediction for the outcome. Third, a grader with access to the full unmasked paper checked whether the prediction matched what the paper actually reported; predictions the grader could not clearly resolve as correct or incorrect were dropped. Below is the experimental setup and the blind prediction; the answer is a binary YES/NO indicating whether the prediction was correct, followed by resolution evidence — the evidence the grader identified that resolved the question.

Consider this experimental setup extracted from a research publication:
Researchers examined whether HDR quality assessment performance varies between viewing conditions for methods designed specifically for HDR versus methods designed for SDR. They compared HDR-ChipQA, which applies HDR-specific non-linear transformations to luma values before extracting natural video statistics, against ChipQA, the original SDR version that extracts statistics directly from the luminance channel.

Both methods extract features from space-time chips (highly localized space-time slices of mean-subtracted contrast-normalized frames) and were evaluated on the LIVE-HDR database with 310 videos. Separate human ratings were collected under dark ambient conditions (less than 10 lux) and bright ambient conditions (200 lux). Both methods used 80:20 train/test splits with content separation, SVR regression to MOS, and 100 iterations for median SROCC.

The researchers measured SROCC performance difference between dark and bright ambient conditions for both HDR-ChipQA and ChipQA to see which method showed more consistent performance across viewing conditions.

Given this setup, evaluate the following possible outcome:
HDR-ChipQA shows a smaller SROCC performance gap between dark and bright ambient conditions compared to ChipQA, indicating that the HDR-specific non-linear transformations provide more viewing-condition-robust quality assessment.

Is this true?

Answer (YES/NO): NO